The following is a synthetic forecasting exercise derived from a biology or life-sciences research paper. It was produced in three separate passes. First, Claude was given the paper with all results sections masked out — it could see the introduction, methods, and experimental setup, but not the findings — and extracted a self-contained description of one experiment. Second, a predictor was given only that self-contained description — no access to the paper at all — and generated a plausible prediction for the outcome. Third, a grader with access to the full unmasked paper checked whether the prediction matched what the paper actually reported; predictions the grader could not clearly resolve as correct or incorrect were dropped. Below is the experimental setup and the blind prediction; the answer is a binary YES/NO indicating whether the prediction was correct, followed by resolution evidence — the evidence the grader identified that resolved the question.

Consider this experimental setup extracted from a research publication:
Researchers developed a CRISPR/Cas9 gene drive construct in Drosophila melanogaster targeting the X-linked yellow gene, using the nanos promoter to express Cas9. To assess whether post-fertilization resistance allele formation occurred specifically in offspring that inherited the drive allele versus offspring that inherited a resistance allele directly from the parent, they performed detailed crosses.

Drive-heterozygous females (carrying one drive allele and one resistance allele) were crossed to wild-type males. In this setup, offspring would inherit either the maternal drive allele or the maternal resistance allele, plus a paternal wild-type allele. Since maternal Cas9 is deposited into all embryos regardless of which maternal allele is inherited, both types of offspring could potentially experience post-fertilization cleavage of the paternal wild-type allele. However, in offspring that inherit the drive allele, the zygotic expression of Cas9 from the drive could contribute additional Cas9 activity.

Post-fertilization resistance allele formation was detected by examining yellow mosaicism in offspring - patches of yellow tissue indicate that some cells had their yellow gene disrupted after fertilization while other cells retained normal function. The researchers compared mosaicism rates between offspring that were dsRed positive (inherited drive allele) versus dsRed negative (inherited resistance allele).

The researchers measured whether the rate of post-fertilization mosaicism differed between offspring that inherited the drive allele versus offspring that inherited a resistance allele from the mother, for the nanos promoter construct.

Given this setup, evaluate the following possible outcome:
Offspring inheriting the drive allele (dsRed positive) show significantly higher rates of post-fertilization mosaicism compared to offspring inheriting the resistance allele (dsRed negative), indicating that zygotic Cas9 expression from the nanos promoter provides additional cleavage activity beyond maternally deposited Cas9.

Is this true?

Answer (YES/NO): NO